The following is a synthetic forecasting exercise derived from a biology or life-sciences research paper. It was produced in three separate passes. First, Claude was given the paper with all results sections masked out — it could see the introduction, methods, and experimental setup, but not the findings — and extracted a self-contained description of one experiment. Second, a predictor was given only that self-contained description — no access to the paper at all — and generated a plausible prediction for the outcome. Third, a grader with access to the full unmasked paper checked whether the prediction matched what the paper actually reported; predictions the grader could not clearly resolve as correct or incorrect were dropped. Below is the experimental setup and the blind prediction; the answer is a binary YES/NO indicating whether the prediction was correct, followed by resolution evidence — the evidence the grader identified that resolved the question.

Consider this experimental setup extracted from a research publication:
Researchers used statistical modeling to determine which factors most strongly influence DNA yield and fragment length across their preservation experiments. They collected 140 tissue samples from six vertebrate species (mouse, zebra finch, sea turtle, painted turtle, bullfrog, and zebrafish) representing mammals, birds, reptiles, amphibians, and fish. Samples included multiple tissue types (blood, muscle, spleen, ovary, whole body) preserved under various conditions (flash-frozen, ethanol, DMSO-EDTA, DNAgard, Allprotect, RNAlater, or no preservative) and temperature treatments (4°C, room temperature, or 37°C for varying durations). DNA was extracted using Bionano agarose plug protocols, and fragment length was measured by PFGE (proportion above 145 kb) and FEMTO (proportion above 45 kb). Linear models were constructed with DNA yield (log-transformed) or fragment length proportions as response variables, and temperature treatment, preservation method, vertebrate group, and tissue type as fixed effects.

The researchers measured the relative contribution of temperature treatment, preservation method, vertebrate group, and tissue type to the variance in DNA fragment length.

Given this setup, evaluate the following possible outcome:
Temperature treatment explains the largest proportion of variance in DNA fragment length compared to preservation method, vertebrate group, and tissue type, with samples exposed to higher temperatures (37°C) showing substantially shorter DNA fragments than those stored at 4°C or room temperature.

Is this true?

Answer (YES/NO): YES